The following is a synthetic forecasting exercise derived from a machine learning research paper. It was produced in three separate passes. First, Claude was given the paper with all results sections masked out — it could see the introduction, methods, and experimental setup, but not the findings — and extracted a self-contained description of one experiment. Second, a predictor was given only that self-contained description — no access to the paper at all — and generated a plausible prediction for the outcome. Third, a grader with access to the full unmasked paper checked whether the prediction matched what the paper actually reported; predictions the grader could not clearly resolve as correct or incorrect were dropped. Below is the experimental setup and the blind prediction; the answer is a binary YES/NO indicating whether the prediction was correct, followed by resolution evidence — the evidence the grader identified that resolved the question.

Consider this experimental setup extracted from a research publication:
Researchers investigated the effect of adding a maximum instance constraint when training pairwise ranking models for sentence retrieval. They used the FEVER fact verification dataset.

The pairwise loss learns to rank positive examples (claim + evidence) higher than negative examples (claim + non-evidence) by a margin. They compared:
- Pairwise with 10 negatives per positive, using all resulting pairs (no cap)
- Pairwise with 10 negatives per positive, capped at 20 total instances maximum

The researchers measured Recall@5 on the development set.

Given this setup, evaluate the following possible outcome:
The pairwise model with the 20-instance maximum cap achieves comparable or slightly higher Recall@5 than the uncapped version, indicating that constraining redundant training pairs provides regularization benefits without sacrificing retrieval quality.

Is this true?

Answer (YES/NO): YES